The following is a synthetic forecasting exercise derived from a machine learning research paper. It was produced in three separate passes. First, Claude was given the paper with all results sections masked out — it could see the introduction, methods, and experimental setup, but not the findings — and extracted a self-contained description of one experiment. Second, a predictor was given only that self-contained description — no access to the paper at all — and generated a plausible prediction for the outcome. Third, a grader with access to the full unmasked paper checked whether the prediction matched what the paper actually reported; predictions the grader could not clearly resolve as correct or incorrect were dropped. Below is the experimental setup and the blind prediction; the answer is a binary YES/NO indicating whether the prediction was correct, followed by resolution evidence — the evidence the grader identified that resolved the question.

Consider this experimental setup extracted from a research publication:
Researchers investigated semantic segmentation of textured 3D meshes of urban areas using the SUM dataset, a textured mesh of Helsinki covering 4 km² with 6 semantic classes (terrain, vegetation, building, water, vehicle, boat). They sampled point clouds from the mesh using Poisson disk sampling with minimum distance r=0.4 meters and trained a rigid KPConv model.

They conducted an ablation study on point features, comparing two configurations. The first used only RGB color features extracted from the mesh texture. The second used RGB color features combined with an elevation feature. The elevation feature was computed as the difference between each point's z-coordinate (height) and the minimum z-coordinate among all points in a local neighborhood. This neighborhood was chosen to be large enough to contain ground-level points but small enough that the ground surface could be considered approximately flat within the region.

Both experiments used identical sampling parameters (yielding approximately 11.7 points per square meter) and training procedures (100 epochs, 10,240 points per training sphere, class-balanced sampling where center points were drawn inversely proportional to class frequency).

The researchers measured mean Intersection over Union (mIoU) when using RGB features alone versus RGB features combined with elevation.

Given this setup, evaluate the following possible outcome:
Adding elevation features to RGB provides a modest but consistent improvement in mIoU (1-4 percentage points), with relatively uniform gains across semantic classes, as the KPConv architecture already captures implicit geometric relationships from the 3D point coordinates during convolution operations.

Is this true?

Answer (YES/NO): NO